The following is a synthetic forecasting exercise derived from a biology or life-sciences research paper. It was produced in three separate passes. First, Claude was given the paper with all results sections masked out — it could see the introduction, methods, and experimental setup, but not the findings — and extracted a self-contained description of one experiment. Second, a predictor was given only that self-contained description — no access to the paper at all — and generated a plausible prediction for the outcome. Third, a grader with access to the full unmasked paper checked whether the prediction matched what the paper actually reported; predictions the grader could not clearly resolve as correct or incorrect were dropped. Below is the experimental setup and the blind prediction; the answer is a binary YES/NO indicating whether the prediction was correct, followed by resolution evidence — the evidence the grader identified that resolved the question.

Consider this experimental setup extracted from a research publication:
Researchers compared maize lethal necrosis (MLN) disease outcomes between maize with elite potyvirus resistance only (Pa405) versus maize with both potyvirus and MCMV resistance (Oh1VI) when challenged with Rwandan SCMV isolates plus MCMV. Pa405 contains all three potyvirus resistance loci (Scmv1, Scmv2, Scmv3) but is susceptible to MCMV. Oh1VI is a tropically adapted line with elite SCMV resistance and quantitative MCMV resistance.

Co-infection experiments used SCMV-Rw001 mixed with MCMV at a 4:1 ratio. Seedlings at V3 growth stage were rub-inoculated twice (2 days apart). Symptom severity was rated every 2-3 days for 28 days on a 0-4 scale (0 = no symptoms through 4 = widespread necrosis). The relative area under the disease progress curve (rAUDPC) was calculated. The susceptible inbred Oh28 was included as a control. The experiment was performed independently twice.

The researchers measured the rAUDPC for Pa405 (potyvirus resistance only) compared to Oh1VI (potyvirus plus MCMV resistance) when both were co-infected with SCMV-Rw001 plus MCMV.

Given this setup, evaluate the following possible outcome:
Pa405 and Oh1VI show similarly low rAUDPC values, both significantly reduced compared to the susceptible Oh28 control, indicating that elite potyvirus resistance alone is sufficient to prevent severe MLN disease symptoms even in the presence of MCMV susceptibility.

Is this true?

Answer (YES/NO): NO